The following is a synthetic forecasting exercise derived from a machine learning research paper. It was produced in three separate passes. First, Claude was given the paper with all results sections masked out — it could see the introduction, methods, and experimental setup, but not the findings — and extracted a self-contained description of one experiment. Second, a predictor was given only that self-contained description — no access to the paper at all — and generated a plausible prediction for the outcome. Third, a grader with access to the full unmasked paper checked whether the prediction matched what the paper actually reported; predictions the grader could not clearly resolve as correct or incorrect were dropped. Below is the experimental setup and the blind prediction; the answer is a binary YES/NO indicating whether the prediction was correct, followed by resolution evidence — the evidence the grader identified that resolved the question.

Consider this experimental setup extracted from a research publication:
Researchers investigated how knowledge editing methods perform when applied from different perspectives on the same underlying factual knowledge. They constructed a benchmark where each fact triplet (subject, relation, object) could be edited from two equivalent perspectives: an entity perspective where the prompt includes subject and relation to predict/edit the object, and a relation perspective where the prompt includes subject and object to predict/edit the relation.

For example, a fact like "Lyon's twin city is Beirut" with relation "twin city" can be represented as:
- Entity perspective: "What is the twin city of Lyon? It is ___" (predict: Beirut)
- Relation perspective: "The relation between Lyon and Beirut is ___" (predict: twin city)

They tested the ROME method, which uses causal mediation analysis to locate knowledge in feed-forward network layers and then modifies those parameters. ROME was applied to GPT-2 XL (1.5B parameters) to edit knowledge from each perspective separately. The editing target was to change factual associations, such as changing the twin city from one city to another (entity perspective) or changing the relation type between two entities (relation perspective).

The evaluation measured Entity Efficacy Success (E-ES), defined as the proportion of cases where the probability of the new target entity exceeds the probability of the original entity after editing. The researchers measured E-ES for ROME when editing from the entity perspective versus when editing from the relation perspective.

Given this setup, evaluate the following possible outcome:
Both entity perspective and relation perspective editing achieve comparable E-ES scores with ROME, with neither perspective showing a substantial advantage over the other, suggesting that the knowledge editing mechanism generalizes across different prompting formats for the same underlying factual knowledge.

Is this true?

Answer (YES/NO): NO